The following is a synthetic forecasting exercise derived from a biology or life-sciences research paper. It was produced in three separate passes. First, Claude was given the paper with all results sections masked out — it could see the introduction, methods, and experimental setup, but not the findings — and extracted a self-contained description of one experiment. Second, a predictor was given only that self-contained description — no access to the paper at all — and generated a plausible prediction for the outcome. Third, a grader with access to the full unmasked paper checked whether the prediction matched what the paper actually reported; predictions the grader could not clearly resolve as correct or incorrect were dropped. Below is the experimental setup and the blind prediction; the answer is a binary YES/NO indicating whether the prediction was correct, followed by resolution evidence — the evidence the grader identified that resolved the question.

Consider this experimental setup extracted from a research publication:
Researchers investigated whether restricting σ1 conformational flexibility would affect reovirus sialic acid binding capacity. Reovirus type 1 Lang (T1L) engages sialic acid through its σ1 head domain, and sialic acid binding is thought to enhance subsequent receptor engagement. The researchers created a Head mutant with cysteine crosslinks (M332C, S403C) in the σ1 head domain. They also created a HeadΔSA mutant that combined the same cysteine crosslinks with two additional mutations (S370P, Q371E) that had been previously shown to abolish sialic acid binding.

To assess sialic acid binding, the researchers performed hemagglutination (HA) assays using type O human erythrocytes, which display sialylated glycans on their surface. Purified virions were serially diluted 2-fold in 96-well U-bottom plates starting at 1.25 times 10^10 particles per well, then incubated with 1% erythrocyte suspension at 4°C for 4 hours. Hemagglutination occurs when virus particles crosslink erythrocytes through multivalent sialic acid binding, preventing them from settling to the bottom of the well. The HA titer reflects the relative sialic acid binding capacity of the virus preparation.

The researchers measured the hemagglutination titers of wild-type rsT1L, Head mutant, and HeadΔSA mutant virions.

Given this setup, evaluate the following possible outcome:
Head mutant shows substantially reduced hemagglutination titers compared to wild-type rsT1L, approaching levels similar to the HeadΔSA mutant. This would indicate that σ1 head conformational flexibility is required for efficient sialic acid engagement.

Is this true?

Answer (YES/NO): NO